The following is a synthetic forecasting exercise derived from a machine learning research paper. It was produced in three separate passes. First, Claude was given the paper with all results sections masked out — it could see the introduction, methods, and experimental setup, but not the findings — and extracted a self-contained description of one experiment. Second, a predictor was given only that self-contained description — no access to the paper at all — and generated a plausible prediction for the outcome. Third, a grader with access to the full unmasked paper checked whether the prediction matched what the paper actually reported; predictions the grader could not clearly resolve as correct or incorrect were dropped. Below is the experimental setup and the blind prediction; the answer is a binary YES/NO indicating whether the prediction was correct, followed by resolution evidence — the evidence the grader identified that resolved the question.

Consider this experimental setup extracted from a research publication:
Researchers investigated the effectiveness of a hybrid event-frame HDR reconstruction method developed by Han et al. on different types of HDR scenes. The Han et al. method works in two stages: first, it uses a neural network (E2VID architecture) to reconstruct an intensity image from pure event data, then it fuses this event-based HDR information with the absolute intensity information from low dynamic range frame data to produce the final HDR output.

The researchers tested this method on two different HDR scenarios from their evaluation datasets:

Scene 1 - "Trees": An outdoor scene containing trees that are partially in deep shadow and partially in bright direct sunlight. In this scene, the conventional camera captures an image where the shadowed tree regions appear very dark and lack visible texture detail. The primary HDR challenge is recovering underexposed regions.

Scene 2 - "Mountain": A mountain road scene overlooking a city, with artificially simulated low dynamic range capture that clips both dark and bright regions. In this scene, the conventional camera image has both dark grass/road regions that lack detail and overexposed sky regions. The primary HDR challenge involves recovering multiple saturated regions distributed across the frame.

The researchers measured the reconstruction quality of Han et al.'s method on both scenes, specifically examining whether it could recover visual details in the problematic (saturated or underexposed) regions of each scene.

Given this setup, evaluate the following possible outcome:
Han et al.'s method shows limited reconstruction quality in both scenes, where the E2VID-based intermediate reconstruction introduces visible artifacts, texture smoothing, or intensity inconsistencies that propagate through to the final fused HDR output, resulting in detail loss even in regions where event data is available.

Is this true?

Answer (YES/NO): NO